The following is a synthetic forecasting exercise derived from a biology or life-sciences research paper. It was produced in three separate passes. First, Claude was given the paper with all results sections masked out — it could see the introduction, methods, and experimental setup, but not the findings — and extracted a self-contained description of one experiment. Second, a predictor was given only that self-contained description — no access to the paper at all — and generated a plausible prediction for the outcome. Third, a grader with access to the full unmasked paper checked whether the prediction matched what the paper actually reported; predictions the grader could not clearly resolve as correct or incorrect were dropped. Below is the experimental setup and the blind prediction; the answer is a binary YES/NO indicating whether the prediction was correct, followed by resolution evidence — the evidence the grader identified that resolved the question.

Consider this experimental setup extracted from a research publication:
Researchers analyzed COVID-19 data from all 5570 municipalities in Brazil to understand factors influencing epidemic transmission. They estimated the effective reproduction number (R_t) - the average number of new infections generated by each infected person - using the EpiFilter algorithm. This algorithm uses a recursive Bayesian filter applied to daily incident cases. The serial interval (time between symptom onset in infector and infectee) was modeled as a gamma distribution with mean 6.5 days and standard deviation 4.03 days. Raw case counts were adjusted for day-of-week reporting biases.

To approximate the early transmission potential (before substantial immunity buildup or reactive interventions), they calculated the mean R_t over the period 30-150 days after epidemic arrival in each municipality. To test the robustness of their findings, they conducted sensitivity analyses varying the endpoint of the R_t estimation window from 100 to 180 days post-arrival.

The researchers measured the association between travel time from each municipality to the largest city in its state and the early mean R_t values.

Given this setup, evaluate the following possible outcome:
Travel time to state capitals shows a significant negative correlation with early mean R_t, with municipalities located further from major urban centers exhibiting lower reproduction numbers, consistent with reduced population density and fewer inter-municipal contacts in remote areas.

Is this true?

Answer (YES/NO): NO